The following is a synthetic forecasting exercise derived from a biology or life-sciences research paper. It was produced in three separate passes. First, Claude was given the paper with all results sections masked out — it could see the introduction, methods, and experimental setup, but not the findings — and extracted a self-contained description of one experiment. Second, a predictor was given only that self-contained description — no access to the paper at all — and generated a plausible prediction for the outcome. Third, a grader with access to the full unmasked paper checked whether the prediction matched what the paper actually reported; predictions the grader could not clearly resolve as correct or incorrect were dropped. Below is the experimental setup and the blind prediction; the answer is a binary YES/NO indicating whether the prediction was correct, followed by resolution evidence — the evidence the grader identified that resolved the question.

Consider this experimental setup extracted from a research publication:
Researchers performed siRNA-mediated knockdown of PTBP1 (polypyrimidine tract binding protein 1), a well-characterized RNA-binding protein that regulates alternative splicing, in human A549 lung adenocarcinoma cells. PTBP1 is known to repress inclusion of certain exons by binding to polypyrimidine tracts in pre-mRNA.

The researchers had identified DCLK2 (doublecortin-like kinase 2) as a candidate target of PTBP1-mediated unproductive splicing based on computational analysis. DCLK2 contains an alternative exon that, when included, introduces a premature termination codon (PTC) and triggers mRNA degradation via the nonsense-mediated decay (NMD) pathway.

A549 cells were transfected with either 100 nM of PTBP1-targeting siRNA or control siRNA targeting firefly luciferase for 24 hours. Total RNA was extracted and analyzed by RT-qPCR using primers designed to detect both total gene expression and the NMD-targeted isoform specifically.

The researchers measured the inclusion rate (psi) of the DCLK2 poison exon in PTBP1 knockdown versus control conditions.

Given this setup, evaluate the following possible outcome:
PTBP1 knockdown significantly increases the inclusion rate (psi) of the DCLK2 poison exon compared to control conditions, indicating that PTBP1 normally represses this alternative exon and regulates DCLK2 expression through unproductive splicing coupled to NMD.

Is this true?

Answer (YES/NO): NO